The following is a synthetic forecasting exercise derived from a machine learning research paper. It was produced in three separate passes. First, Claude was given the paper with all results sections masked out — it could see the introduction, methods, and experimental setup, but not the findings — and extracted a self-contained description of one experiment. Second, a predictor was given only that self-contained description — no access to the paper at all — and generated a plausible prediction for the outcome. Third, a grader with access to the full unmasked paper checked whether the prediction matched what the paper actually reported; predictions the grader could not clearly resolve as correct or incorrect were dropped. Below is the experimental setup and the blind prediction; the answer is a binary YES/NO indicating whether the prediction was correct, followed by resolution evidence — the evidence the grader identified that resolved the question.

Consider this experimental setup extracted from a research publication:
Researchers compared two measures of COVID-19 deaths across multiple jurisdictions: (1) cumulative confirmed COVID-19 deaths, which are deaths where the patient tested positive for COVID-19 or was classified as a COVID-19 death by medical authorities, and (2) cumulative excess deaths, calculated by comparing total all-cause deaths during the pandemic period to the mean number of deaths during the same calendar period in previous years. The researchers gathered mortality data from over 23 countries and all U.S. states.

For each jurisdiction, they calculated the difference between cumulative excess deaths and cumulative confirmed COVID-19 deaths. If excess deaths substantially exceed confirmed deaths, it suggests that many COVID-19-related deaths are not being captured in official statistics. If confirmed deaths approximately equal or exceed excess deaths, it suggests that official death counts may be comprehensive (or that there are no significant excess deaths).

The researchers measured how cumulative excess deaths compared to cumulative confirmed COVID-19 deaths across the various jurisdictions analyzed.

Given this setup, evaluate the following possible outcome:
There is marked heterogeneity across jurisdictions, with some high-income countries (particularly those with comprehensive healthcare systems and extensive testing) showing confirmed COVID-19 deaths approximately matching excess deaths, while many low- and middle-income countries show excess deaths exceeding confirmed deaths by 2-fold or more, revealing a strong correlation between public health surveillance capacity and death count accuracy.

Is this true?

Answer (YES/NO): NO